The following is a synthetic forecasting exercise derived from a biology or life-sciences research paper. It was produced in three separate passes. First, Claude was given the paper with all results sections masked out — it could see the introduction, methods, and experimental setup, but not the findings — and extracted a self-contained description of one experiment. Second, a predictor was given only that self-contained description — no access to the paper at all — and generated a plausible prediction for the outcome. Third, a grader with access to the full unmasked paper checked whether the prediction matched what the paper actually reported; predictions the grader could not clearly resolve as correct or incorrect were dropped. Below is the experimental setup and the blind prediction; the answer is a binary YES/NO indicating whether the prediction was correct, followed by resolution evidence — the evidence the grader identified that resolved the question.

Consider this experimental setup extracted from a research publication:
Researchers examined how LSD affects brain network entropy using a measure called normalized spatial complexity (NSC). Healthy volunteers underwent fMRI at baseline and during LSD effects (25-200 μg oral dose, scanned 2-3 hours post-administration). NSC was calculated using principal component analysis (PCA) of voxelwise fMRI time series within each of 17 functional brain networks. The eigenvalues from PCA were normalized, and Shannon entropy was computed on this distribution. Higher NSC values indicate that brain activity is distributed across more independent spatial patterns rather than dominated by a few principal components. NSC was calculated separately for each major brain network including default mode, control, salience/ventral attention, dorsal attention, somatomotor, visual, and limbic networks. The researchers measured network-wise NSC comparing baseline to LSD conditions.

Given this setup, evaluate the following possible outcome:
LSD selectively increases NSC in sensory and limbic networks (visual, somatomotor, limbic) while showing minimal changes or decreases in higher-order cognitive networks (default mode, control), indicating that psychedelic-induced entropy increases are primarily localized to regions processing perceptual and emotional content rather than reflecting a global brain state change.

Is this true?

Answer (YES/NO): NO